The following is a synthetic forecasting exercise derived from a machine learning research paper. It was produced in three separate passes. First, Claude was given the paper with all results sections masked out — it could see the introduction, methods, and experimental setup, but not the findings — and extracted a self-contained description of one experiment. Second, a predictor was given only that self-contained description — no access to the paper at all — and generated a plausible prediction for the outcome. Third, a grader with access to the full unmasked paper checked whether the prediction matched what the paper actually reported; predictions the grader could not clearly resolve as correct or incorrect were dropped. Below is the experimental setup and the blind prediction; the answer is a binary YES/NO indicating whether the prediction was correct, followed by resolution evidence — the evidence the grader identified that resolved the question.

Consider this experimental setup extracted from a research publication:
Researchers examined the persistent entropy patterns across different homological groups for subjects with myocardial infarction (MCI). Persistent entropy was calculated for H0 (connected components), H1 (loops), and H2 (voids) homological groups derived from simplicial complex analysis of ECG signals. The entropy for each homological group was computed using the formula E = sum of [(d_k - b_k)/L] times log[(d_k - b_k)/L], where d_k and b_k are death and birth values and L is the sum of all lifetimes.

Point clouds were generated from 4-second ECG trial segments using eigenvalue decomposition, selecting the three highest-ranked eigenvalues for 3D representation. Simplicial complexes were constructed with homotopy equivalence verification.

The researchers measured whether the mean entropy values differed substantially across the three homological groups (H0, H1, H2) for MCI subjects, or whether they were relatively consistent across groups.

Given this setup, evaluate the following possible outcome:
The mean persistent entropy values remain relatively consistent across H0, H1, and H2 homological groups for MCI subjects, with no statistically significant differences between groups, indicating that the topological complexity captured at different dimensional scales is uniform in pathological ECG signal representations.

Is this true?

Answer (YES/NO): NO